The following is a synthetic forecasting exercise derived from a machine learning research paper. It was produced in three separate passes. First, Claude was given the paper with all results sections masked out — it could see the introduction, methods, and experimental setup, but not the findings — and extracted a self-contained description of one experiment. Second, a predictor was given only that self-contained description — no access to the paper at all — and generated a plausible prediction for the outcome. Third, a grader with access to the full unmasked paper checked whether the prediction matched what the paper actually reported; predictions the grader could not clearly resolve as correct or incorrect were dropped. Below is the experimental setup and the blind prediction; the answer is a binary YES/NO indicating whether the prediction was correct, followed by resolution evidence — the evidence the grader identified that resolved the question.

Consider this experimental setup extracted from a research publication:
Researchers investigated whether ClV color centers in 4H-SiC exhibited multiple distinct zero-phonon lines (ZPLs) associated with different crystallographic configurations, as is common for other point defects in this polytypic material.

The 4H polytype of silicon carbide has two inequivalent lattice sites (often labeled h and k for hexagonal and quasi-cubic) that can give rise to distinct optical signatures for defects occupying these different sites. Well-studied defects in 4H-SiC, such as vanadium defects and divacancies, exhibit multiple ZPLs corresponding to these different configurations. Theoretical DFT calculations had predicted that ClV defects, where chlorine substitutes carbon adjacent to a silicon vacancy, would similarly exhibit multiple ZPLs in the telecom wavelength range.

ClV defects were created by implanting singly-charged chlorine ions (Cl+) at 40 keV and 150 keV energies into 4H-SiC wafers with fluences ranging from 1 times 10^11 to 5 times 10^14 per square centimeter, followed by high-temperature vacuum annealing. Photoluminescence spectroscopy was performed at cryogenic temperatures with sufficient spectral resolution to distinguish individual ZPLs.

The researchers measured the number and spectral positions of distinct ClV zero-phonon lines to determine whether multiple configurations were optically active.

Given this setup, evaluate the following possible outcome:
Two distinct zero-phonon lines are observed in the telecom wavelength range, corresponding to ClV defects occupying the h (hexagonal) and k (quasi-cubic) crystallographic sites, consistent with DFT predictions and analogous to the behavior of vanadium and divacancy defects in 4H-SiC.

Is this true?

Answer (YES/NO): NO